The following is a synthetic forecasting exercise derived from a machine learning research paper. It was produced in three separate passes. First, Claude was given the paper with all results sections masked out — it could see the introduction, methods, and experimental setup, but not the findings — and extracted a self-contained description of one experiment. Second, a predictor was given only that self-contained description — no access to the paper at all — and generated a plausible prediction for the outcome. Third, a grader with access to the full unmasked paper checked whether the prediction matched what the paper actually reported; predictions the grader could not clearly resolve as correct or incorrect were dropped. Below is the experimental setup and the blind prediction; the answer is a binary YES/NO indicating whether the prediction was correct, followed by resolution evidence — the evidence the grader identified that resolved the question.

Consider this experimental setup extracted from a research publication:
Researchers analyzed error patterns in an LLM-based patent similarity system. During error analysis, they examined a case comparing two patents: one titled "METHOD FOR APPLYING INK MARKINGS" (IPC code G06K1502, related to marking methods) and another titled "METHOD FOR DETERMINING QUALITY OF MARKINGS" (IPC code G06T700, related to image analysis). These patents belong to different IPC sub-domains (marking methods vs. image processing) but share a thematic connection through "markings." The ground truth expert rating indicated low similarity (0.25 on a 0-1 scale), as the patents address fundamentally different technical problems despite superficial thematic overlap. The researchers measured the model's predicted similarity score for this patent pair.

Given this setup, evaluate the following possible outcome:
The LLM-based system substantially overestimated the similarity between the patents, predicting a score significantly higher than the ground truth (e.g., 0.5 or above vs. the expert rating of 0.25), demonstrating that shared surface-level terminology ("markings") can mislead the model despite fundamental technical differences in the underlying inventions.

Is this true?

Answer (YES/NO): YES